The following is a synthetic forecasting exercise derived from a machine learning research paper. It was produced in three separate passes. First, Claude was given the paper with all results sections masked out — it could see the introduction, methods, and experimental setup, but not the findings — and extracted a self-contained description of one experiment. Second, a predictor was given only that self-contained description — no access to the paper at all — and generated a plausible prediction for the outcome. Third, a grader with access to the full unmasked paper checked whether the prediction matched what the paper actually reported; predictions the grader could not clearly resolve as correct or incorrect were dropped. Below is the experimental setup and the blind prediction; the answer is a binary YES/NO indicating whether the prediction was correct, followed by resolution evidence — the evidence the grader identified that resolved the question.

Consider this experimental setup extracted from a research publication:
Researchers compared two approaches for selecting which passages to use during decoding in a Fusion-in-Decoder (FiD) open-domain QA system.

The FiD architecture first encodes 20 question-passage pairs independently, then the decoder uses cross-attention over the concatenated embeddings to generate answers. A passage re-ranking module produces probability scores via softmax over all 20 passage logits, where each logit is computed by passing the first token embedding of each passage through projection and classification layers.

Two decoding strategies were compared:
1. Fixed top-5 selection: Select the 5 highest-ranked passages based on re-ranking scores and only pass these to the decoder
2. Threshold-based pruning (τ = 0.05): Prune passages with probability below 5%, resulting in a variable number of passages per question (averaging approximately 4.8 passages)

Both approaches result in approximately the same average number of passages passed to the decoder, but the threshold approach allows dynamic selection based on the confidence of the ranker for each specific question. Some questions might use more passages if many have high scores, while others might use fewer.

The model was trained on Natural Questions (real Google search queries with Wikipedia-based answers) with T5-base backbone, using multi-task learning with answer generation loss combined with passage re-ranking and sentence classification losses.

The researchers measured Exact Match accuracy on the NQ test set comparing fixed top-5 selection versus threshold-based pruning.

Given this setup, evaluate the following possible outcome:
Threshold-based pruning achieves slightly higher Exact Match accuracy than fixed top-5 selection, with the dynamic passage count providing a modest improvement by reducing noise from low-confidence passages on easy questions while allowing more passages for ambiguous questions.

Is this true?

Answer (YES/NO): YES